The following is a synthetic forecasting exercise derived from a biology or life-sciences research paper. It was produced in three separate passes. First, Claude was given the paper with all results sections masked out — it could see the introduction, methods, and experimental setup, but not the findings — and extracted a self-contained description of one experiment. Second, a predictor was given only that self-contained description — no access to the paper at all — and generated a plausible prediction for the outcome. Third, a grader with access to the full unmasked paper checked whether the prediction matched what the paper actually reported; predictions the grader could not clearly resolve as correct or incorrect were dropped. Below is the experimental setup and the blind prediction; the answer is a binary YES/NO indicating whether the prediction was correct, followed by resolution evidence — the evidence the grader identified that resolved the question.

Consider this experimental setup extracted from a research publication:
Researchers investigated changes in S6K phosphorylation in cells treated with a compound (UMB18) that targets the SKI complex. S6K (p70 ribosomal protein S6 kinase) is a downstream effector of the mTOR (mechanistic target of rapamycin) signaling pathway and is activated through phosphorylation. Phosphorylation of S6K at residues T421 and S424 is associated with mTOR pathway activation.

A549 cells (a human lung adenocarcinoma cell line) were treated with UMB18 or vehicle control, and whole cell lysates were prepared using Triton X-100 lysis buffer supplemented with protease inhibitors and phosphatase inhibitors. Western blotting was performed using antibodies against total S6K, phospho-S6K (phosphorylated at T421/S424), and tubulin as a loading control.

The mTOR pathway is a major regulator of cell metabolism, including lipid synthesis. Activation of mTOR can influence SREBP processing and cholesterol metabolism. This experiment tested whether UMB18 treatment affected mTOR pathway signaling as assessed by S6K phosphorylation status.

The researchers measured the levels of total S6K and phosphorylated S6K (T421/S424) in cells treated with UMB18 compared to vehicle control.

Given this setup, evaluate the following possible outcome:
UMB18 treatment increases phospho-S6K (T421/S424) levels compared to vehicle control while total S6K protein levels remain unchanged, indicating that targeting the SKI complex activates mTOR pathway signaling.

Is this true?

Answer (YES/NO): NO